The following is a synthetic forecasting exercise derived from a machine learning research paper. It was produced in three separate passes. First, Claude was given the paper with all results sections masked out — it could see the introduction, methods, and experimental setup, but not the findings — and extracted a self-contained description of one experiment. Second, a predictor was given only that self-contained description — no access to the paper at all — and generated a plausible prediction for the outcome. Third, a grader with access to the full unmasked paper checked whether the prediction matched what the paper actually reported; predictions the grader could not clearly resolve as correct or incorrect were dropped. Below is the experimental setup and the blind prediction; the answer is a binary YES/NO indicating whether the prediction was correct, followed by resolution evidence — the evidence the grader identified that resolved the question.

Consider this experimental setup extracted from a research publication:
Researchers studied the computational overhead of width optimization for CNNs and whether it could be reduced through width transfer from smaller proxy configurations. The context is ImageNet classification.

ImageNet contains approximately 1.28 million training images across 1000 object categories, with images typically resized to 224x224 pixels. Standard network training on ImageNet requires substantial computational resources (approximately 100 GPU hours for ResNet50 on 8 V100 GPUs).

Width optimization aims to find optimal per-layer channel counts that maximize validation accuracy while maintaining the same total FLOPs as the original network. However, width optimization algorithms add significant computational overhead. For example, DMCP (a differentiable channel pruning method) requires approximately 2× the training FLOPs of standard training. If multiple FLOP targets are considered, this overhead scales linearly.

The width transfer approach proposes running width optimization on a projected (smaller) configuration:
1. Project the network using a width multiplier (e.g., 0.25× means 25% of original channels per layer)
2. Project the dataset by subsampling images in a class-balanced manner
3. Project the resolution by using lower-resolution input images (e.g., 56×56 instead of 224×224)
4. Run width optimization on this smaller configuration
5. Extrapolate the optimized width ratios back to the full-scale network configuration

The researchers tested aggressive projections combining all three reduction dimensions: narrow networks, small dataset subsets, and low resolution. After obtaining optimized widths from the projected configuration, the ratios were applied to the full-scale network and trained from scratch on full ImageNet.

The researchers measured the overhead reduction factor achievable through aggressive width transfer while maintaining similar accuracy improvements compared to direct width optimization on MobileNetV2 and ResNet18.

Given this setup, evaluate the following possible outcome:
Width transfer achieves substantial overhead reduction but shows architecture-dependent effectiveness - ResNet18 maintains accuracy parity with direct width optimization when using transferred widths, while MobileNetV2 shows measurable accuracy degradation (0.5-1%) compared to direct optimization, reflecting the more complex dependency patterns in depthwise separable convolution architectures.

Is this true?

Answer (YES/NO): NO